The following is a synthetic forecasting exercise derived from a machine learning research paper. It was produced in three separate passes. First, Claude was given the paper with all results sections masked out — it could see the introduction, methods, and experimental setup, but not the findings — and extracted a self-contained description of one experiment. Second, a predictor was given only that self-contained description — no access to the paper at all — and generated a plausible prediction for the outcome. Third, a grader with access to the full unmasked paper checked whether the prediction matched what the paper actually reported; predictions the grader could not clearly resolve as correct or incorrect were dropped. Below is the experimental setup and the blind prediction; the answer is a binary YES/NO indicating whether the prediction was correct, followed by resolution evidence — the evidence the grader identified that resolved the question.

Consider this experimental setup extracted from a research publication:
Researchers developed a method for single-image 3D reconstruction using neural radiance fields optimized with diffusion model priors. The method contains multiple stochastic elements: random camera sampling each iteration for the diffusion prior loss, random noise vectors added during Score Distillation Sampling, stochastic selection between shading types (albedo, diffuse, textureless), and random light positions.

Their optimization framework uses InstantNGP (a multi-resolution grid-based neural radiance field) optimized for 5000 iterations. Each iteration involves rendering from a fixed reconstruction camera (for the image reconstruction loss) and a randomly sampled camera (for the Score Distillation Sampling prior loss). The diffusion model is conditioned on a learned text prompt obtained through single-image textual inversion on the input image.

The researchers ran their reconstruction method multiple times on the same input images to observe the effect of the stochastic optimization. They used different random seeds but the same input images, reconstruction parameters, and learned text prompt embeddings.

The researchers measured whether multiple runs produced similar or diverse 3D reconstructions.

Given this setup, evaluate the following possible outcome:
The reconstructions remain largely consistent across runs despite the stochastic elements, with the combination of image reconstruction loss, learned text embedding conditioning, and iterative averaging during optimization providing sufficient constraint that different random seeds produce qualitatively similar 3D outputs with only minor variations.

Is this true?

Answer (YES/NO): NO